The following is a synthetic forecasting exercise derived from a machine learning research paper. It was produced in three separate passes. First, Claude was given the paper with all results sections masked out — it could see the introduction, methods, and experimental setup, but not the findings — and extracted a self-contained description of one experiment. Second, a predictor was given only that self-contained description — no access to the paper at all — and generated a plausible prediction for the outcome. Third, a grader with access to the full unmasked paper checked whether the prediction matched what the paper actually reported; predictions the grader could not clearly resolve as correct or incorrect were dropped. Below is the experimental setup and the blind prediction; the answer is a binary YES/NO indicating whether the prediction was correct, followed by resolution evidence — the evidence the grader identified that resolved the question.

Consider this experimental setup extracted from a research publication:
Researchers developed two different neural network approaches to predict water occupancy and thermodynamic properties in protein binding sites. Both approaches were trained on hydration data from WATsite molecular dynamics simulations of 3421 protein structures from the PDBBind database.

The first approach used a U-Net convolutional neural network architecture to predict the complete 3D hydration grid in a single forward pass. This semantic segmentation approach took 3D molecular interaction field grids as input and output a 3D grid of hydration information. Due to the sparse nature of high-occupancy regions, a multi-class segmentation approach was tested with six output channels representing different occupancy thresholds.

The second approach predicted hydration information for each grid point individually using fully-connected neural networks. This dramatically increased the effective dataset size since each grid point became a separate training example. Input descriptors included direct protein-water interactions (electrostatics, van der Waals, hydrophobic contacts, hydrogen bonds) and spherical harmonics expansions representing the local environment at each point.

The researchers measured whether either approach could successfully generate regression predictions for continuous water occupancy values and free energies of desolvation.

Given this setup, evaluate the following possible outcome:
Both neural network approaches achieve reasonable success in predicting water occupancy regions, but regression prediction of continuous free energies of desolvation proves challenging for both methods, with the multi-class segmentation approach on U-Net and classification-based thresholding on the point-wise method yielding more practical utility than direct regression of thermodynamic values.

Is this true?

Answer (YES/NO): NO